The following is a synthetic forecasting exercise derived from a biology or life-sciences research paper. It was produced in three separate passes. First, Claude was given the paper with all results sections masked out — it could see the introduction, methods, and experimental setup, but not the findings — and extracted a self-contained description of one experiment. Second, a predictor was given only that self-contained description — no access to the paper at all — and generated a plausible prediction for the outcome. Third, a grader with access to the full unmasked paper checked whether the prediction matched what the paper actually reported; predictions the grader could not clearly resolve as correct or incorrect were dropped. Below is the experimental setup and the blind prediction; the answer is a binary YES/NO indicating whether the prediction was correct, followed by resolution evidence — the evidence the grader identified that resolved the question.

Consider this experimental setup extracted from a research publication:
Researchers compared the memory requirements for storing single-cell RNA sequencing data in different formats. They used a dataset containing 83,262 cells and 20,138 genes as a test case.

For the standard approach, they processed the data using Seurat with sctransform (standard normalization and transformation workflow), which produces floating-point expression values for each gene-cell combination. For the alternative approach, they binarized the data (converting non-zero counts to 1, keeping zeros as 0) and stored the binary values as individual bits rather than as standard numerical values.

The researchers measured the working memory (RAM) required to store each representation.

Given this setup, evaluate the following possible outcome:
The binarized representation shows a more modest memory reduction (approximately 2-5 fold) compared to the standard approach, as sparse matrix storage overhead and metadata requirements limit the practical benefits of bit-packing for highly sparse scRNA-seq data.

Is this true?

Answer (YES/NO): NO